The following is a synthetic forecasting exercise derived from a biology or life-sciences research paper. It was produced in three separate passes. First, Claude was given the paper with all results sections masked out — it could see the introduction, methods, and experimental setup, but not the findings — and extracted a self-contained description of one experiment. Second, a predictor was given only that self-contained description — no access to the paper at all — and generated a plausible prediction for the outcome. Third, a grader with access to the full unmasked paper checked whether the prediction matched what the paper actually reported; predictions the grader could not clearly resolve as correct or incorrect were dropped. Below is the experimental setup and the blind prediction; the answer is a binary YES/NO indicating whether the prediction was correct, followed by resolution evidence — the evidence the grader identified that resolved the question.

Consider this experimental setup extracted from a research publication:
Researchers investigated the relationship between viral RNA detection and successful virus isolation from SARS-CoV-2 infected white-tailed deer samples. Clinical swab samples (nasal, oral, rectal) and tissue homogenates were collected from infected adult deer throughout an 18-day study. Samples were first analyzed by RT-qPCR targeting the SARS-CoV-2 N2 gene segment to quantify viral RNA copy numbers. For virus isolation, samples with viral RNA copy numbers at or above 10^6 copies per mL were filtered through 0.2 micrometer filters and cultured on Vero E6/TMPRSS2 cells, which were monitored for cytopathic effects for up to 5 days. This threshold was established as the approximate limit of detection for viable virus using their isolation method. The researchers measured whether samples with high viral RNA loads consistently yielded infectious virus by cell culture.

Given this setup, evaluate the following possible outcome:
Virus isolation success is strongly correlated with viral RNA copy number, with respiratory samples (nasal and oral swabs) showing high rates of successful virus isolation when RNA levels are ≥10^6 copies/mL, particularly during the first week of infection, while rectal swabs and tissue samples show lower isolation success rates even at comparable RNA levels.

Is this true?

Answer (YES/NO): NO